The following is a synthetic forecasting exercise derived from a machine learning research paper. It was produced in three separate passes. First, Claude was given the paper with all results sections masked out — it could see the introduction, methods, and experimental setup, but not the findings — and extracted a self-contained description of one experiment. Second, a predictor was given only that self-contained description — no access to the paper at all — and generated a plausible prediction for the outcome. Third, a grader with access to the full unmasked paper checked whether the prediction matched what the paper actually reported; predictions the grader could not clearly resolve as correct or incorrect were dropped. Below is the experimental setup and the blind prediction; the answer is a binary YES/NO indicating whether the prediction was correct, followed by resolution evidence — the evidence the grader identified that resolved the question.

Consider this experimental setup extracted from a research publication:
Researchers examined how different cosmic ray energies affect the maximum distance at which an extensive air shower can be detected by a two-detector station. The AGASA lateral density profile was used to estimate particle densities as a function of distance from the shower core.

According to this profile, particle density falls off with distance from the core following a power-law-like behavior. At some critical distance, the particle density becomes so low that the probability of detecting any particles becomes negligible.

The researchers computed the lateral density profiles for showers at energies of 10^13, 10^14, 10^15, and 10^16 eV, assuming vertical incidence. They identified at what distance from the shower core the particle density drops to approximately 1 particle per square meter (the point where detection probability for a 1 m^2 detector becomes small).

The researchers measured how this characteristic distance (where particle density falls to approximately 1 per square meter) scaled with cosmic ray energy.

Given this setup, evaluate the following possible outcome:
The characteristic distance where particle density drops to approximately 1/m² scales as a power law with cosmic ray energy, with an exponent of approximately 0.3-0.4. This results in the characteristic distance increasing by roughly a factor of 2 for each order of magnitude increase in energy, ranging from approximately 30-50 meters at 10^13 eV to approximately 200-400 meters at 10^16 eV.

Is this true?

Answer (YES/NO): NO